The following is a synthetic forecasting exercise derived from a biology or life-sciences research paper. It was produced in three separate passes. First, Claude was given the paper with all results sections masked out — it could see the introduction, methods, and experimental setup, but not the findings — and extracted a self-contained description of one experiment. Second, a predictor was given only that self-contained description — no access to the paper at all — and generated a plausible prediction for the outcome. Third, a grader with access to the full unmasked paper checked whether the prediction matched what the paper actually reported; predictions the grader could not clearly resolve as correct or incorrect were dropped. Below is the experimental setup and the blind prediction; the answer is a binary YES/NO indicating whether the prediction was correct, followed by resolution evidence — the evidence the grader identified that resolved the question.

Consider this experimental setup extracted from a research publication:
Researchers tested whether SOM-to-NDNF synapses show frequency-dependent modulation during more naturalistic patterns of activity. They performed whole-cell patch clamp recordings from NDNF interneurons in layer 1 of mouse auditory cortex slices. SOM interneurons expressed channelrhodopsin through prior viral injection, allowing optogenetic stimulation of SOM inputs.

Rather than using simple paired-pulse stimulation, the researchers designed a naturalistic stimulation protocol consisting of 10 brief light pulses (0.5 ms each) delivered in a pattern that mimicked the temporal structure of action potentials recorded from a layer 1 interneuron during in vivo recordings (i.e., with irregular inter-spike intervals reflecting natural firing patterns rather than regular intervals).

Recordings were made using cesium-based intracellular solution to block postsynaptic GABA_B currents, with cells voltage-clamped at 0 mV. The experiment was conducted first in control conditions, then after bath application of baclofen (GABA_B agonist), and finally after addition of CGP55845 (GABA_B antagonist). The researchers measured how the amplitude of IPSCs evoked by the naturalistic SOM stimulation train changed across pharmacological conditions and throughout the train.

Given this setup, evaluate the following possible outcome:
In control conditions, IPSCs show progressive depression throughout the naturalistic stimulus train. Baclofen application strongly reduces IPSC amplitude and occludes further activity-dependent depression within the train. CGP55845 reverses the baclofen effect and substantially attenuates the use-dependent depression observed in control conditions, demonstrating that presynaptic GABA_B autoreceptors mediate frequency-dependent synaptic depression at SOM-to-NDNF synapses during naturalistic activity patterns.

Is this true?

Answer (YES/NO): NO